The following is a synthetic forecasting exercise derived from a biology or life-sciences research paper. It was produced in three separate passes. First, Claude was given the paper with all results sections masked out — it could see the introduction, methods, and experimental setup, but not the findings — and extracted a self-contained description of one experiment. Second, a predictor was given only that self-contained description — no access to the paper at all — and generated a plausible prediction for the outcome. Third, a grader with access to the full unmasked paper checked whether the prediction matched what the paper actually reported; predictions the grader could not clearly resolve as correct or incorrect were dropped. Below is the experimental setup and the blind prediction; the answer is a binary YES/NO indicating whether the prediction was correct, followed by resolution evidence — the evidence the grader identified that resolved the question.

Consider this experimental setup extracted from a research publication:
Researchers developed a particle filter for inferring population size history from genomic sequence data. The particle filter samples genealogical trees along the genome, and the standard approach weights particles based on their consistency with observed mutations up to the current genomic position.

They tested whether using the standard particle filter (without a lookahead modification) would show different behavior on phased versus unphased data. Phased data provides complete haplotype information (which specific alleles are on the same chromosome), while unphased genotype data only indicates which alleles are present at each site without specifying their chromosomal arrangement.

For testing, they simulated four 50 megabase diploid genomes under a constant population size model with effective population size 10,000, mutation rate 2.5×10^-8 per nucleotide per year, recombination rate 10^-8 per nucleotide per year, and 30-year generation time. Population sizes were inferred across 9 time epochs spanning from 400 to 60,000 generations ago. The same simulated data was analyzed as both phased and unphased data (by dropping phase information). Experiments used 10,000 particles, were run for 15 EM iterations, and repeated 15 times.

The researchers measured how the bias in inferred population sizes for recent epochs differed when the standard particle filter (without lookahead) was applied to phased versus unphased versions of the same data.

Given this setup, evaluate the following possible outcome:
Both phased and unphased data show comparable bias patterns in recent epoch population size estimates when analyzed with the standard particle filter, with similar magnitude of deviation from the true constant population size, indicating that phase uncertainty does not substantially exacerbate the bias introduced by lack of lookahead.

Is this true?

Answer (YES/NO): NO